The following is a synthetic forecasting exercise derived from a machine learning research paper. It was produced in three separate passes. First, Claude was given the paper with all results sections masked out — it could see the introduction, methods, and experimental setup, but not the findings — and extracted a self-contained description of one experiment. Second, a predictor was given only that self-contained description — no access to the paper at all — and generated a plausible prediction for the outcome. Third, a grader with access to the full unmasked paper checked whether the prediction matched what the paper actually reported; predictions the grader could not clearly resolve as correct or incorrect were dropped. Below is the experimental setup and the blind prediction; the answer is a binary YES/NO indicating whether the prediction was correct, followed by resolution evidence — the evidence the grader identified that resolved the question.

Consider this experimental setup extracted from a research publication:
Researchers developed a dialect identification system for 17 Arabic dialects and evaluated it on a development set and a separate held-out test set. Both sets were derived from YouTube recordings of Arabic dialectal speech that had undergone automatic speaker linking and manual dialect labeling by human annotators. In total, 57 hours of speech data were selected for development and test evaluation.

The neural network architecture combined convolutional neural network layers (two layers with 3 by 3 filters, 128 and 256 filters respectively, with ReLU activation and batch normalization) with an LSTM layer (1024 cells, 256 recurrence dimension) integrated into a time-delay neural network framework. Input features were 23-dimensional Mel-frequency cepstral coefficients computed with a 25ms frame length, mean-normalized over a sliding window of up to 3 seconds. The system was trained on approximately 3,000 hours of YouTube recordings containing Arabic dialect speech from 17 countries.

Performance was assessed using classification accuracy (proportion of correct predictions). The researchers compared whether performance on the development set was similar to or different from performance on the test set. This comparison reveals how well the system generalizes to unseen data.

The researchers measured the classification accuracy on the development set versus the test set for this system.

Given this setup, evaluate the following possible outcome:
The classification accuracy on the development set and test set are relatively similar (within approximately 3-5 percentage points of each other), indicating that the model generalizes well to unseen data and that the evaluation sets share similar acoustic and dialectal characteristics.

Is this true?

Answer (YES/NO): NO